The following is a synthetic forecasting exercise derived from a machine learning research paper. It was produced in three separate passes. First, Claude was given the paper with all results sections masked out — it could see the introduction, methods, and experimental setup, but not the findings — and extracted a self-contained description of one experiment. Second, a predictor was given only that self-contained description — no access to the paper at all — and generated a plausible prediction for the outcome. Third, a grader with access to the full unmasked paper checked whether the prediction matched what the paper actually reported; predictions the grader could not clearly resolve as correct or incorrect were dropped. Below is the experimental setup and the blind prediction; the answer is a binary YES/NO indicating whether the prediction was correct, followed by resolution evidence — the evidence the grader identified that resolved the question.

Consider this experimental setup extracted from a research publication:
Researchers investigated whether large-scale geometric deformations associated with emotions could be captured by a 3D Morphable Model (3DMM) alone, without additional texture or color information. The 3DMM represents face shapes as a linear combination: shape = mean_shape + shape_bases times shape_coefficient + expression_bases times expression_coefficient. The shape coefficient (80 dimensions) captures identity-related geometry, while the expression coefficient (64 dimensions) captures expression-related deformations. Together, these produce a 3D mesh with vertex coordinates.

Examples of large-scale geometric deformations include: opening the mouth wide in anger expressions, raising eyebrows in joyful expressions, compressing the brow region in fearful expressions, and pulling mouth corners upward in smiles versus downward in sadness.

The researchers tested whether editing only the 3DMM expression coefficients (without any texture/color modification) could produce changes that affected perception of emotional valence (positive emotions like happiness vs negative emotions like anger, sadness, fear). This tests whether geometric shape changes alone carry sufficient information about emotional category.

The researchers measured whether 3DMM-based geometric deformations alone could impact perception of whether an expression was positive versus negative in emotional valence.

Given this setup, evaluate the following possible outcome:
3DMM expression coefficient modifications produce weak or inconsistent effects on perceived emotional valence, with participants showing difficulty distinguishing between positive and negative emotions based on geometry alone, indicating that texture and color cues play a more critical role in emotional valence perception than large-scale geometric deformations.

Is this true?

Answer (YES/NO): NO